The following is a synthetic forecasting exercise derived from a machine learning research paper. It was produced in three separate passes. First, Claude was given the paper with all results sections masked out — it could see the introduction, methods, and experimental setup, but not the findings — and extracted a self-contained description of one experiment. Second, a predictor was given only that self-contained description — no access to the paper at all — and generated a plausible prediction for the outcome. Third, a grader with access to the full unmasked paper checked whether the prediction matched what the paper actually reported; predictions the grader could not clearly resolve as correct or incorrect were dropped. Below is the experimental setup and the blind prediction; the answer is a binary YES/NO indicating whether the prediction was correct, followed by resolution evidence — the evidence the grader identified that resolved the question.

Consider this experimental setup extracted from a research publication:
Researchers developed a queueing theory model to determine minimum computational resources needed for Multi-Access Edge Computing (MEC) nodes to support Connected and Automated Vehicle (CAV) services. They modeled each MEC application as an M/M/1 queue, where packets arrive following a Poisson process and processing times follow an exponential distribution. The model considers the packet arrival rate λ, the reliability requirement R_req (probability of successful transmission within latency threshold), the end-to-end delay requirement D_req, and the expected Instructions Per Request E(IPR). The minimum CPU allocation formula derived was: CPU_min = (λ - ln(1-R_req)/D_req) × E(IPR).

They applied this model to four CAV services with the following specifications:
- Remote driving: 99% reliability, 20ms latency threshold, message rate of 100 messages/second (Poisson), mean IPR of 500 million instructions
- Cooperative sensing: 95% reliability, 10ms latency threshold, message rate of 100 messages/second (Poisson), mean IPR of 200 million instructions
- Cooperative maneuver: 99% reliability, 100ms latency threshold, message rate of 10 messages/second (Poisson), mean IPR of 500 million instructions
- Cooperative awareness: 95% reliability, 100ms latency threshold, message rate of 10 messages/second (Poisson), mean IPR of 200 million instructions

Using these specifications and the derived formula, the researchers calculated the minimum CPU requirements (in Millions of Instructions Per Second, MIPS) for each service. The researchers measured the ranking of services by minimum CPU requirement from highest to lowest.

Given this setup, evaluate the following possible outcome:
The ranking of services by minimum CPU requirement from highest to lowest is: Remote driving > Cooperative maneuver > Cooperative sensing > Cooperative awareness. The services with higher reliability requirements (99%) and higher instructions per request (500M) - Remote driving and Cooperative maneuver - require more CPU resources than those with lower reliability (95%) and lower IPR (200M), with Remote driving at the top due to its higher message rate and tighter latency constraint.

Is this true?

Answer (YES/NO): NO